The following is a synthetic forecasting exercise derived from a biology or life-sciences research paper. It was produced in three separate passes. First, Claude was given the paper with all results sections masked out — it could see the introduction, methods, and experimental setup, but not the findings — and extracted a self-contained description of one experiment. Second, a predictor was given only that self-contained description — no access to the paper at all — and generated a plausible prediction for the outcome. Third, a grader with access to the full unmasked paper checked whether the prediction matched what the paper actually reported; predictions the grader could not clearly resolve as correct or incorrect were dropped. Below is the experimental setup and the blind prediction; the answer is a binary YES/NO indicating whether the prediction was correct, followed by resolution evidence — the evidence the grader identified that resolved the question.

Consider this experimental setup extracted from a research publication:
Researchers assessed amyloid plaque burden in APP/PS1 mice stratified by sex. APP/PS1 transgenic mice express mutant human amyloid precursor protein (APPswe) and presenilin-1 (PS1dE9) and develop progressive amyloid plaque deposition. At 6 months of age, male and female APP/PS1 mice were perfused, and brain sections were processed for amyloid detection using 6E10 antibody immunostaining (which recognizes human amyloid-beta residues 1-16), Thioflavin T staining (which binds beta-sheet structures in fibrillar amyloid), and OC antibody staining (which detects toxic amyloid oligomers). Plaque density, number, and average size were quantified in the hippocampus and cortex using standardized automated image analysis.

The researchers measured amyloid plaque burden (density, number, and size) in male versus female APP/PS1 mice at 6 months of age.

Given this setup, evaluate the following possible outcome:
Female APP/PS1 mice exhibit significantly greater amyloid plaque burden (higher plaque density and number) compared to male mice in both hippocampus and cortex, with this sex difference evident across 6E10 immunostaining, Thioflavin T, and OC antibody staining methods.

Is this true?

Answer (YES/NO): YES